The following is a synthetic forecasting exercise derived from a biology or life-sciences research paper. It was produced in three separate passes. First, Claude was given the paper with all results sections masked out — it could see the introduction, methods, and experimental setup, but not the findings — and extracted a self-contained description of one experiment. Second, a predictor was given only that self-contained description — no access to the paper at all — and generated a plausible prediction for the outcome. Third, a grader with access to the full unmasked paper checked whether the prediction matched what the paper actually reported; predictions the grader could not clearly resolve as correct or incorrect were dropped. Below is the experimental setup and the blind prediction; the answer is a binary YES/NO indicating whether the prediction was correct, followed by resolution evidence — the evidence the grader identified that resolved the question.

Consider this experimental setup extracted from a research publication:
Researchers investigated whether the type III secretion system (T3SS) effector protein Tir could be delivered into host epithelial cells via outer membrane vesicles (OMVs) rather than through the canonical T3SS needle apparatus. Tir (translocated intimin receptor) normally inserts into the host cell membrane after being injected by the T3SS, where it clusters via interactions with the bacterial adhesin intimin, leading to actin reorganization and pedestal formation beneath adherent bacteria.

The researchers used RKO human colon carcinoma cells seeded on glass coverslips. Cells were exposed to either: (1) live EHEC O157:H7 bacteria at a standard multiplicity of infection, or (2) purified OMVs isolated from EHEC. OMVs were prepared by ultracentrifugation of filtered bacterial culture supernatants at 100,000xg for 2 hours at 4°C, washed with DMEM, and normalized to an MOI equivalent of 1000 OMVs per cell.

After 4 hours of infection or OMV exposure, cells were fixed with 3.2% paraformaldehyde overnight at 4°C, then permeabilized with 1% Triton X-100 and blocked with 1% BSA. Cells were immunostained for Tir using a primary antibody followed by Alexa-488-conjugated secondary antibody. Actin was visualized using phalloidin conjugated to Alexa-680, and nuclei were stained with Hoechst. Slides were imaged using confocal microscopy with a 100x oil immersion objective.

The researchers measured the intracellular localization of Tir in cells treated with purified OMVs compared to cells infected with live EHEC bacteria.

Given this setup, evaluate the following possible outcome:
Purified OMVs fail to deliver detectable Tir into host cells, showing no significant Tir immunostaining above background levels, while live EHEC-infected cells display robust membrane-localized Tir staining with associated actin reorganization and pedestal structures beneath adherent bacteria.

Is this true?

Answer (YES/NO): NO